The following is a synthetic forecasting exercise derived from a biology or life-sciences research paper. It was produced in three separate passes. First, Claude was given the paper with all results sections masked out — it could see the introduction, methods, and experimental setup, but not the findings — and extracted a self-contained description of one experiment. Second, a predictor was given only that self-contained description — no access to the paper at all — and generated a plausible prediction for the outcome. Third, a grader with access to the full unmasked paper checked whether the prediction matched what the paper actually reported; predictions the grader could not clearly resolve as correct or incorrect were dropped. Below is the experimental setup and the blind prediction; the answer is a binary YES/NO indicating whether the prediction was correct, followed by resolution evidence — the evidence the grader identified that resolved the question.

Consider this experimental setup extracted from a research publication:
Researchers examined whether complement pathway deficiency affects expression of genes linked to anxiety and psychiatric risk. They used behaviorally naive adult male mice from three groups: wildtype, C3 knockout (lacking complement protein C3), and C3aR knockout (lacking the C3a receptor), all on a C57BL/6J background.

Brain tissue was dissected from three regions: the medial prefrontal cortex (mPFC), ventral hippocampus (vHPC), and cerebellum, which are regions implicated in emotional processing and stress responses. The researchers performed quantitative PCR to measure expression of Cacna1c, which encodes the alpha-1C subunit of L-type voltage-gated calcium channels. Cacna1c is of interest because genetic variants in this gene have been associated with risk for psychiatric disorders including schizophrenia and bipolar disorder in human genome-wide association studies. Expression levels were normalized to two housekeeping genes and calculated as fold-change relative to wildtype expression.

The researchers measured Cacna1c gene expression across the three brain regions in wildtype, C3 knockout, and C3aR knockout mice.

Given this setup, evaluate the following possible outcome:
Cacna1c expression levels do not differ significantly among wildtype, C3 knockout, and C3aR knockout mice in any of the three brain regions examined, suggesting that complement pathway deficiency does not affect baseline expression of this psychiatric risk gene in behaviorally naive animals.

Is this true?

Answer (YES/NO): NO